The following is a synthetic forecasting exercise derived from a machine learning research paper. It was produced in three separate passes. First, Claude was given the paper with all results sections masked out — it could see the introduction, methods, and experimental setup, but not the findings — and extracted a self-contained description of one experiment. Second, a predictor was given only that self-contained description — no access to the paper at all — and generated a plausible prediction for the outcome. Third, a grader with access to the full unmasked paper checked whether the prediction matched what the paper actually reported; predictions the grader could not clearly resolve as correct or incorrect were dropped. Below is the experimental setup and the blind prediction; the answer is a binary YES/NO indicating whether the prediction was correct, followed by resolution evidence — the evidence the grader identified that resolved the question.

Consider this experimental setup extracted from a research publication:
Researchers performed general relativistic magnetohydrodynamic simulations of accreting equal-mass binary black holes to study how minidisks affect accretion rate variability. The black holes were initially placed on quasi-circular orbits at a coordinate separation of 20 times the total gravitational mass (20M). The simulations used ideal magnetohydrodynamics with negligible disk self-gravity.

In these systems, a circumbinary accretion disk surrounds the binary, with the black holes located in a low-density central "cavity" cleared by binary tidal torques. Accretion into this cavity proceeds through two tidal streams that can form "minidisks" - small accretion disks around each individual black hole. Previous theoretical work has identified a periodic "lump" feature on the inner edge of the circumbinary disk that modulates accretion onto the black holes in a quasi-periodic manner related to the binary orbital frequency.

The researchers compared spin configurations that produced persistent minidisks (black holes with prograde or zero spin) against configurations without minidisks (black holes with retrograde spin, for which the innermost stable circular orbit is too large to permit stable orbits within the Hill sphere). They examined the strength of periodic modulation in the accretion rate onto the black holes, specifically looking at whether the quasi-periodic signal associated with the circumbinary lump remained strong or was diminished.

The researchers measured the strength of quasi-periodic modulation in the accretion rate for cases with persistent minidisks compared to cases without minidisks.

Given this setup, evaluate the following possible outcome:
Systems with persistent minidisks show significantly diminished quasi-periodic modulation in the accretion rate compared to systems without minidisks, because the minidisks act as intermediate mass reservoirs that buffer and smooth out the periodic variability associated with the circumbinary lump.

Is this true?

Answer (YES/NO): YES